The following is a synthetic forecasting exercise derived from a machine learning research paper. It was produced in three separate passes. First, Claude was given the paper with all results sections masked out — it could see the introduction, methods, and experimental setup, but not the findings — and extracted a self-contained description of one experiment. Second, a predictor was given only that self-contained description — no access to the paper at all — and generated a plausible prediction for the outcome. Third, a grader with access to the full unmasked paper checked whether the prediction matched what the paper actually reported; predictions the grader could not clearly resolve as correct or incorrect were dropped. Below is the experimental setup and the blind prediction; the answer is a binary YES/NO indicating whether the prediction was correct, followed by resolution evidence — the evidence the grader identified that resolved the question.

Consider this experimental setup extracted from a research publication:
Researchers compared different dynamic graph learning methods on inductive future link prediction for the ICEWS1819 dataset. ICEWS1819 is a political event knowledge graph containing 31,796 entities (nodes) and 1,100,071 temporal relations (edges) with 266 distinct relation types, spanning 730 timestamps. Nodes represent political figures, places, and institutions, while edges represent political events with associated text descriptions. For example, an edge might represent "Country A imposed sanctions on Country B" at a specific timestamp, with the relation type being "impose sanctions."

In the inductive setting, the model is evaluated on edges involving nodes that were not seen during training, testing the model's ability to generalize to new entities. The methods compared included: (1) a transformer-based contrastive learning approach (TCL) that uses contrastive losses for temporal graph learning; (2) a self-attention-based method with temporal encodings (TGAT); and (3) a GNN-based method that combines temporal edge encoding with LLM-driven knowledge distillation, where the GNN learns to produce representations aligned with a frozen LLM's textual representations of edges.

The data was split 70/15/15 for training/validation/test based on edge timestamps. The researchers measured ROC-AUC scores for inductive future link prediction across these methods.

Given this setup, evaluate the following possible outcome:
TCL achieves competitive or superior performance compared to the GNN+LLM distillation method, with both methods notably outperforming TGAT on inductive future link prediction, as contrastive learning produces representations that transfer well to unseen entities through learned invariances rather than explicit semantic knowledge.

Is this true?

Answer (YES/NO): NO